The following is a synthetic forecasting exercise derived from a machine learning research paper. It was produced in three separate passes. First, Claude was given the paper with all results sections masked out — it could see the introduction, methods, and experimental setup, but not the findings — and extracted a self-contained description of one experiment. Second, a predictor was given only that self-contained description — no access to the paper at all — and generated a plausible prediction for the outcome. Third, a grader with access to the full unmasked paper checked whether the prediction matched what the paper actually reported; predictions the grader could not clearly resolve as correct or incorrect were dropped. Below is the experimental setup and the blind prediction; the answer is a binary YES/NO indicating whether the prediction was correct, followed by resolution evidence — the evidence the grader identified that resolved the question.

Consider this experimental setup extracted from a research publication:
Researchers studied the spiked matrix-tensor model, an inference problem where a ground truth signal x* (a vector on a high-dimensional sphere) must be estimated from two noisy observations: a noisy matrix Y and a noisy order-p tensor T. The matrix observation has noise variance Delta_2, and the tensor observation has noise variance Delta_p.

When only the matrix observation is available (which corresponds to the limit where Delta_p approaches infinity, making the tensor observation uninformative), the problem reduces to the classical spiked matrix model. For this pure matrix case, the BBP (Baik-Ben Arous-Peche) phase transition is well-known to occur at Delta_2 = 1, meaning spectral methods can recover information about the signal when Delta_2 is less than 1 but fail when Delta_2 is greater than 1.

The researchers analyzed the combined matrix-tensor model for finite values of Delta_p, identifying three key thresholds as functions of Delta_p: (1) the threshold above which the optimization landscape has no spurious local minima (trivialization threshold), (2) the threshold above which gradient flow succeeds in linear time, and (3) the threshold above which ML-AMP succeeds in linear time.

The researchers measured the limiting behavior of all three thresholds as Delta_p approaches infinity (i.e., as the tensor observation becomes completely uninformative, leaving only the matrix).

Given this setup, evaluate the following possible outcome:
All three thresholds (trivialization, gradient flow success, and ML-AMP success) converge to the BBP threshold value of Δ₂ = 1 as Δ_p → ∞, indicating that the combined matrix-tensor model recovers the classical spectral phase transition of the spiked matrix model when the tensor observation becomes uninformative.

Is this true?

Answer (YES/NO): YES